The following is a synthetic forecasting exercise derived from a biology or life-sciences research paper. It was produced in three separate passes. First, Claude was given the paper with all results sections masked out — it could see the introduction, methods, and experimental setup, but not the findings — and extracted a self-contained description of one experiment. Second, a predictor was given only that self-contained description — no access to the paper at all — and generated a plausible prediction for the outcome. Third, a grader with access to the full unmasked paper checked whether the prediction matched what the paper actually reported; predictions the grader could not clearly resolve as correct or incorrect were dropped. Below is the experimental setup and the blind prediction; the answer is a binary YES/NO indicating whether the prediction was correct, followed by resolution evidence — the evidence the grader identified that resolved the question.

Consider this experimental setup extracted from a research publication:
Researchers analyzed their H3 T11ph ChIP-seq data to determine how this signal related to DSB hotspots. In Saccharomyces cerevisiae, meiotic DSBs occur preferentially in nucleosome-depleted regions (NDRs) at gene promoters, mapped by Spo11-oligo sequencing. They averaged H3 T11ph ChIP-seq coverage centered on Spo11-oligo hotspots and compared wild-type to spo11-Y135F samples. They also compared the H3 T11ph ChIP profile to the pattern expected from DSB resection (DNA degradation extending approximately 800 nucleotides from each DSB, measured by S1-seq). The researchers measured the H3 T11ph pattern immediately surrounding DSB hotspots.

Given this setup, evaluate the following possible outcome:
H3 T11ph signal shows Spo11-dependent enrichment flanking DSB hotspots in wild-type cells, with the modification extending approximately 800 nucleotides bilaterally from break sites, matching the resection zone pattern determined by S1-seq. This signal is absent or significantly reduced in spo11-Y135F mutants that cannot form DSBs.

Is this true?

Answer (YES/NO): NO